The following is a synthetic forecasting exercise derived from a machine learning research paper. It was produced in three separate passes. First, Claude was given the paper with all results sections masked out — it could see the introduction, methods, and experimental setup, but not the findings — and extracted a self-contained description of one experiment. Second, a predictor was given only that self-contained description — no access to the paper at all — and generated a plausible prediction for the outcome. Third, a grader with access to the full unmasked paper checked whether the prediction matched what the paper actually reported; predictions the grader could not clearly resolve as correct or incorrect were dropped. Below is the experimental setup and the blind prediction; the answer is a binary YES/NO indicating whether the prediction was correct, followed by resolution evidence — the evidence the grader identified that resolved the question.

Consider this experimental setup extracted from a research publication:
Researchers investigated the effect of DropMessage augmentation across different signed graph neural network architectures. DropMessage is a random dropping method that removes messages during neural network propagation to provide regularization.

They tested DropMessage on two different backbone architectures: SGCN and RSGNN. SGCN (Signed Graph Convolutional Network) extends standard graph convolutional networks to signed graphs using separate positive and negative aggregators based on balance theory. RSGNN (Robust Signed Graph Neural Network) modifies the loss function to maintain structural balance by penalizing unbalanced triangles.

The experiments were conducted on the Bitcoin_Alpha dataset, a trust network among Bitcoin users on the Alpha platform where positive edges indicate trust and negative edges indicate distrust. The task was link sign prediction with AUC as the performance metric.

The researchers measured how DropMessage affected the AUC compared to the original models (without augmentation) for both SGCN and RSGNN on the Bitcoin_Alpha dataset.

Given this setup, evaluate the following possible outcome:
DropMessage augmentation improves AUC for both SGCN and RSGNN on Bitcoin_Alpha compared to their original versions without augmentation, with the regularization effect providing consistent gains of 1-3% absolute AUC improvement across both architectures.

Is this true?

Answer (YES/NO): NO